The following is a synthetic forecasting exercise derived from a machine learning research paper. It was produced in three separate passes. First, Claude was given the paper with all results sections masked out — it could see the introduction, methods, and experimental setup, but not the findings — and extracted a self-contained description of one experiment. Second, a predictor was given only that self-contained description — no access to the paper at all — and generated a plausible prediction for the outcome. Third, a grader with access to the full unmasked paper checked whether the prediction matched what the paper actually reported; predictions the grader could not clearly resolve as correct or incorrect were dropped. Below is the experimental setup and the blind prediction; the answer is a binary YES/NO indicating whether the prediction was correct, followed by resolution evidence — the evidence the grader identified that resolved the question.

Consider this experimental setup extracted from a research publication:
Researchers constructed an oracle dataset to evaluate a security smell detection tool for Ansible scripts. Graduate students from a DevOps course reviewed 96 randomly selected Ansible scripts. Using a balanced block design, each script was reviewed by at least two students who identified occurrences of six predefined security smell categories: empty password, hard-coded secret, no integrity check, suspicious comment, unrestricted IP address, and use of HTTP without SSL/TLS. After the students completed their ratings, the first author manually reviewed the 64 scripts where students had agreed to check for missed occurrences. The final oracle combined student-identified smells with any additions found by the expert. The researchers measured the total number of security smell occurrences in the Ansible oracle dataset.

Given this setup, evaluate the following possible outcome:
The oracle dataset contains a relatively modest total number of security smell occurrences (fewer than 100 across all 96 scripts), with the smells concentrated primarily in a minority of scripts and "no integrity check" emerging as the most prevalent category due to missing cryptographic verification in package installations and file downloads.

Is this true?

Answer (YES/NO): NO